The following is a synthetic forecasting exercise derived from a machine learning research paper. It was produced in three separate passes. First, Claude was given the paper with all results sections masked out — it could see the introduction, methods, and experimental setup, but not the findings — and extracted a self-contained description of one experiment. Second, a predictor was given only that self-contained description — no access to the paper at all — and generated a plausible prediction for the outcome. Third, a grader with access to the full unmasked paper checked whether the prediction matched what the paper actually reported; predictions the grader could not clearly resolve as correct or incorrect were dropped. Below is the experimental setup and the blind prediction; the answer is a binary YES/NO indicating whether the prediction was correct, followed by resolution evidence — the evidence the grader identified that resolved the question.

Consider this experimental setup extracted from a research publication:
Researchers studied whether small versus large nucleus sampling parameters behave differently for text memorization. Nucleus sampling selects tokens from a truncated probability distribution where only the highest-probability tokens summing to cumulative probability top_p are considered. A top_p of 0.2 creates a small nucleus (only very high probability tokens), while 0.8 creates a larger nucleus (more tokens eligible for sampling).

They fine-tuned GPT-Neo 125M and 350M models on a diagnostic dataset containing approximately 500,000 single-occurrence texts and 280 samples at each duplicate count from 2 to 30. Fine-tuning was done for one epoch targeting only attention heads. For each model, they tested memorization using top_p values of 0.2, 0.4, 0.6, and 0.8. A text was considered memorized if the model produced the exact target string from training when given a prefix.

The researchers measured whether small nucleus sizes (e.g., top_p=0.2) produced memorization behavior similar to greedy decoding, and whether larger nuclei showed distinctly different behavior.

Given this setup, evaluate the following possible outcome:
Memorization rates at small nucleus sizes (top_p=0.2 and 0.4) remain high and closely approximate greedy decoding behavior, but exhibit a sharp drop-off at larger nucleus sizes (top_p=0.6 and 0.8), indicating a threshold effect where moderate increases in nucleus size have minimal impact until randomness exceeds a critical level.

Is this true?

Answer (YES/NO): NO